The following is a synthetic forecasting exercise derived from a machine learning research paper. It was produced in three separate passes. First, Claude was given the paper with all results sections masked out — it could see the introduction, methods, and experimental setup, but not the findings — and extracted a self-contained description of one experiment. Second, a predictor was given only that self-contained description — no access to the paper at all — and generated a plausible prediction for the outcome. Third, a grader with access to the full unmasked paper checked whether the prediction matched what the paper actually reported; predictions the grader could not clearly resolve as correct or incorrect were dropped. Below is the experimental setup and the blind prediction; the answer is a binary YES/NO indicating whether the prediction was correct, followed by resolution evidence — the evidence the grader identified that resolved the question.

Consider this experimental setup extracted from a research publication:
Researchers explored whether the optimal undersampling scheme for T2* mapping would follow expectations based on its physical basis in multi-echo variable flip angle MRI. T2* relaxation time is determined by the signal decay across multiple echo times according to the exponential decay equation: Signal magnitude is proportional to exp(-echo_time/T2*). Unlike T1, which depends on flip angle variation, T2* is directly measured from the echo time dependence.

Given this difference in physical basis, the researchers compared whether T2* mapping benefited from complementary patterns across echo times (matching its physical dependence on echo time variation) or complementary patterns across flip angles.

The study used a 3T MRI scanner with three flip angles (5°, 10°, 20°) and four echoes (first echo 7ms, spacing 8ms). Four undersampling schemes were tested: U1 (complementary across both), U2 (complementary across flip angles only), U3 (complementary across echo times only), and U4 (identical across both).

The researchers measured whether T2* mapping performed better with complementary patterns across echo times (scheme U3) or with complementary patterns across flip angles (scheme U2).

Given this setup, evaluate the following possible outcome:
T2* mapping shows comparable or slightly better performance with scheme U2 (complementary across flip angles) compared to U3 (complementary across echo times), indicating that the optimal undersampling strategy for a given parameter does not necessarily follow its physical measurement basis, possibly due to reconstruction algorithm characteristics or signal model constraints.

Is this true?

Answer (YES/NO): YES